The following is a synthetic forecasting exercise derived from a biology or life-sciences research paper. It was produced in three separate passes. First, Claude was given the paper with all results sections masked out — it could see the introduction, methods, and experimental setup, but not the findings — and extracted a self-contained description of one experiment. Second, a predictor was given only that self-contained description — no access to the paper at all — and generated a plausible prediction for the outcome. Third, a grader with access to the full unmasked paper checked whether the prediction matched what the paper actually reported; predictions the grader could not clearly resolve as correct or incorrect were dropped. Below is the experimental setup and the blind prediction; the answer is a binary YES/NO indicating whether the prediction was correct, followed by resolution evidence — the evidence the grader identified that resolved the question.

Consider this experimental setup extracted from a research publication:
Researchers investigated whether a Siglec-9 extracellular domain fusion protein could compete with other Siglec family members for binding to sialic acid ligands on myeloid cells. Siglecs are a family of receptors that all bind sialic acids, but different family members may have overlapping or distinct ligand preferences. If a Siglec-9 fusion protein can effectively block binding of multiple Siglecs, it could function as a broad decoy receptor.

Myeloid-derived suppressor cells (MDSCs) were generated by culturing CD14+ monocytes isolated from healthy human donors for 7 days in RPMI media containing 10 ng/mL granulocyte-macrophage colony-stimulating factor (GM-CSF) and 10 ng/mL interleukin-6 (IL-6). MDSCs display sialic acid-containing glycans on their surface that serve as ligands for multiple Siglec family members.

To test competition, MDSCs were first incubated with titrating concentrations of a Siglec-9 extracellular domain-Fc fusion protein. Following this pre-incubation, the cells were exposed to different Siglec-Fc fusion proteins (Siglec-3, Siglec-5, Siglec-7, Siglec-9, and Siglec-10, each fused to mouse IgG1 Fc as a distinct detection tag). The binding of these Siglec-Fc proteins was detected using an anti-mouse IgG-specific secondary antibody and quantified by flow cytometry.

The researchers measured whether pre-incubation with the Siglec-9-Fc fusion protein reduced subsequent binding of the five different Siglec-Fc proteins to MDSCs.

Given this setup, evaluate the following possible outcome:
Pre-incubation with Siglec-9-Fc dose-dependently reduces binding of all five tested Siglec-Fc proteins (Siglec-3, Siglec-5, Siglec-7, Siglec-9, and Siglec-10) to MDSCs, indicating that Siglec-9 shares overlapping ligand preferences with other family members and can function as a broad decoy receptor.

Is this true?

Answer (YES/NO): YES